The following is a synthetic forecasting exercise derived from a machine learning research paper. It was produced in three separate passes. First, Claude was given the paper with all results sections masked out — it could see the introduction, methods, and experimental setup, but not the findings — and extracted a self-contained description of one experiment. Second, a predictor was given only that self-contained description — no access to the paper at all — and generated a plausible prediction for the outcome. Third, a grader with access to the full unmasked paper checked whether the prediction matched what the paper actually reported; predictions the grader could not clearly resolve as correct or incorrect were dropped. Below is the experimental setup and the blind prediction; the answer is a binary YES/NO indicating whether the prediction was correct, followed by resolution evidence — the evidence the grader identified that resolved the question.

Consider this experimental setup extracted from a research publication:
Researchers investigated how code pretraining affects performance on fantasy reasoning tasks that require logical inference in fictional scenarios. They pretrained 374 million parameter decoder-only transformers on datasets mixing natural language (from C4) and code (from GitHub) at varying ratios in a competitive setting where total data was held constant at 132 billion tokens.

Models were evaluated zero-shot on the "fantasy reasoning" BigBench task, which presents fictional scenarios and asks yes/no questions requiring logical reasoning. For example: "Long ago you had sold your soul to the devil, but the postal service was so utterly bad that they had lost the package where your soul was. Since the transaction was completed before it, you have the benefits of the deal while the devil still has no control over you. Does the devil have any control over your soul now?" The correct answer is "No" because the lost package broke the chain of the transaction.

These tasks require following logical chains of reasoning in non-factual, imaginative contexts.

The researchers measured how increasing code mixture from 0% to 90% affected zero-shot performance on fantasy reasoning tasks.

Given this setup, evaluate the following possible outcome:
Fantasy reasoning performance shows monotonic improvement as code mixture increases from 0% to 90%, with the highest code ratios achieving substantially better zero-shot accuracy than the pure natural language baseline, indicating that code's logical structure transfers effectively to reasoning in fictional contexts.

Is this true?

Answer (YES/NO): NO